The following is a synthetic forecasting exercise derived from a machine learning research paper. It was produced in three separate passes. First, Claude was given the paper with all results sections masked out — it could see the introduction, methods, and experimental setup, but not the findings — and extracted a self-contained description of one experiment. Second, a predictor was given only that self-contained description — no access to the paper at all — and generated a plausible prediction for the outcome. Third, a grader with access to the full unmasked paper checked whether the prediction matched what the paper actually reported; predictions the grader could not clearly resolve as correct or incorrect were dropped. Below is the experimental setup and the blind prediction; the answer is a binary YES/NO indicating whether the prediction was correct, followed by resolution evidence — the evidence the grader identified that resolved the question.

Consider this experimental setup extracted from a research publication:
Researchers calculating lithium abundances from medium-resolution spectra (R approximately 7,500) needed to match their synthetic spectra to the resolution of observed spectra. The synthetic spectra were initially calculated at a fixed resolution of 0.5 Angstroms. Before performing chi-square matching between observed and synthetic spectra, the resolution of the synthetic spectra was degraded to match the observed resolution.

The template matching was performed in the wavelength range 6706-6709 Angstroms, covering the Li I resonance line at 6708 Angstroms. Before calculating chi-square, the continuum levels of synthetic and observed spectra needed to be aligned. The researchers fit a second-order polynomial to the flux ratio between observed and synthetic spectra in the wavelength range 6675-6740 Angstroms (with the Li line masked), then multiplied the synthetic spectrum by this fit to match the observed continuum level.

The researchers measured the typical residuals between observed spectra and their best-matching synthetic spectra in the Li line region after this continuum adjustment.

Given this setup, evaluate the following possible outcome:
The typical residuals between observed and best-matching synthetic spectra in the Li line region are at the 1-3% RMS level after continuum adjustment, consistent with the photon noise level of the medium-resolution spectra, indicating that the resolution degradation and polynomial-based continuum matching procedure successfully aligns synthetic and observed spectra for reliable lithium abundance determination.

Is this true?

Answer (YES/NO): NO